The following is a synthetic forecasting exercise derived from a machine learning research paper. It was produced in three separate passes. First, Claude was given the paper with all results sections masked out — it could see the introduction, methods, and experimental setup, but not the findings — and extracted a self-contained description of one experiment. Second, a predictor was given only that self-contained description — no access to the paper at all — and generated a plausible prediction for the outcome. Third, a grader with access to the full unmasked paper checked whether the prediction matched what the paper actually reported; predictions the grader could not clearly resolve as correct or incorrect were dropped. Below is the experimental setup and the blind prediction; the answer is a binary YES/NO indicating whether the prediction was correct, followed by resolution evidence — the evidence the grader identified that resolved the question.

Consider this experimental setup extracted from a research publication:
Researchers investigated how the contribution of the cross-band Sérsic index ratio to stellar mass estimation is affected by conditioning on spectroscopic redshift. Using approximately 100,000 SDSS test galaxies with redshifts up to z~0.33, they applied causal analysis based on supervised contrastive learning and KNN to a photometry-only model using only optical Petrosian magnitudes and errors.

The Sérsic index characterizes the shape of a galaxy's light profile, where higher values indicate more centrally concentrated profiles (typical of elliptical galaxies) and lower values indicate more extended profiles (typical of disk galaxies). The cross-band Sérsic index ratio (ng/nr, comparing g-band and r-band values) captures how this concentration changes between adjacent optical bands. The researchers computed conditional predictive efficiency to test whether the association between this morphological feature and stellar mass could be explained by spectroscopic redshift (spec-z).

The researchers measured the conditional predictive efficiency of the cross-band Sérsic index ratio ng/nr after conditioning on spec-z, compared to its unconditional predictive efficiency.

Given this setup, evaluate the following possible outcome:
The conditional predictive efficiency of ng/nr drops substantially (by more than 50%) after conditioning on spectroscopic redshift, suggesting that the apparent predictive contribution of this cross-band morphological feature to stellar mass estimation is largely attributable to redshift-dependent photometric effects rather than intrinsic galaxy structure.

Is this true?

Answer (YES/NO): YES